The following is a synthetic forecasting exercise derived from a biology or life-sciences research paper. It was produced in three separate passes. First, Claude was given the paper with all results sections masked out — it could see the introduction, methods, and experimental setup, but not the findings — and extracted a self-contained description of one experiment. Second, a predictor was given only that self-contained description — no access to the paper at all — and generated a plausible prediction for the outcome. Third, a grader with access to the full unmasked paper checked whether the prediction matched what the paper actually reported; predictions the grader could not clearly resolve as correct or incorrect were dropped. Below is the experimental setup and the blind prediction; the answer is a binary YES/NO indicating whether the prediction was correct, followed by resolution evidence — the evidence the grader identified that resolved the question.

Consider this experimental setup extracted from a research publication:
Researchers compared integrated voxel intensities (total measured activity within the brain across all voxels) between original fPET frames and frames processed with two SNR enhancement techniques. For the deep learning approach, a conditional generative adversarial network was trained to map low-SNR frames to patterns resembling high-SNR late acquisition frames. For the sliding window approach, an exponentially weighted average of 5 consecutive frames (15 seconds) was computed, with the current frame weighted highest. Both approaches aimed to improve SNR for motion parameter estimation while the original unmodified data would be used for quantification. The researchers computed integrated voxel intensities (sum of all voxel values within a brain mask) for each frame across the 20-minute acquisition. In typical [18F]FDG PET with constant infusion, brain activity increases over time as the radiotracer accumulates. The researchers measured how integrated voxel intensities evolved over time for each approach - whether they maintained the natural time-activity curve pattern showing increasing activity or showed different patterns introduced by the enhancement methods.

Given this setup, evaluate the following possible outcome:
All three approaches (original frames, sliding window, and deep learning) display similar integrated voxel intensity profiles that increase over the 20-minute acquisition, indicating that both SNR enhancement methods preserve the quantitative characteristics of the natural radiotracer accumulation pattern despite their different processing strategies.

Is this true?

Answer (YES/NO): NO